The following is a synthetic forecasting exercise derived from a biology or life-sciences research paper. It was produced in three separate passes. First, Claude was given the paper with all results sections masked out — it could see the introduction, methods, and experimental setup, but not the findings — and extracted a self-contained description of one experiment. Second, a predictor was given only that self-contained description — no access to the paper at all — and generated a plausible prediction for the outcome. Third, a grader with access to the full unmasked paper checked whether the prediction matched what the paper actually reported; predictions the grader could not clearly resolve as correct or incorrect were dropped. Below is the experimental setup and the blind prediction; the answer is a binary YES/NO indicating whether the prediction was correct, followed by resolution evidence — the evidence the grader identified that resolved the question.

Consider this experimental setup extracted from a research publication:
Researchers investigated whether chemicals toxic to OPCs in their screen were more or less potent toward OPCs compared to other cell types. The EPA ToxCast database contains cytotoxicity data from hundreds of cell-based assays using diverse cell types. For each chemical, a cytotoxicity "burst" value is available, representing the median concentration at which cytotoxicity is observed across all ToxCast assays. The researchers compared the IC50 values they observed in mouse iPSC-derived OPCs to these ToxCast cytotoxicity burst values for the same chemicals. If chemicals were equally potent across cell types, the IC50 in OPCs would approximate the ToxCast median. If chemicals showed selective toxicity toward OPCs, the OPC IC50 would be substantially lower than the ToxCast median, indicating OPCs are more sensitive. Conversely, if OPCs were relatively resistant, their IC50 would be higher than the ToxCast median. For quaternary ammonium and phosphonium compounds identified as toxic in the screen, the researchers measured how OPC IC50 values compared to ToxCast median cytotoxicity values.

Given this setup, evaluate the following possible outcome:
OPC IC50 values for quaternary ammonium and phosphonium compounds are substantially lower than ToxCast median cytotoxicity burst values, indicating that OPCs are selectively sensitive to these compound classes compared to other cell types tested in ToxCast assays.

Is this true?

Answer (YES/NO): YES